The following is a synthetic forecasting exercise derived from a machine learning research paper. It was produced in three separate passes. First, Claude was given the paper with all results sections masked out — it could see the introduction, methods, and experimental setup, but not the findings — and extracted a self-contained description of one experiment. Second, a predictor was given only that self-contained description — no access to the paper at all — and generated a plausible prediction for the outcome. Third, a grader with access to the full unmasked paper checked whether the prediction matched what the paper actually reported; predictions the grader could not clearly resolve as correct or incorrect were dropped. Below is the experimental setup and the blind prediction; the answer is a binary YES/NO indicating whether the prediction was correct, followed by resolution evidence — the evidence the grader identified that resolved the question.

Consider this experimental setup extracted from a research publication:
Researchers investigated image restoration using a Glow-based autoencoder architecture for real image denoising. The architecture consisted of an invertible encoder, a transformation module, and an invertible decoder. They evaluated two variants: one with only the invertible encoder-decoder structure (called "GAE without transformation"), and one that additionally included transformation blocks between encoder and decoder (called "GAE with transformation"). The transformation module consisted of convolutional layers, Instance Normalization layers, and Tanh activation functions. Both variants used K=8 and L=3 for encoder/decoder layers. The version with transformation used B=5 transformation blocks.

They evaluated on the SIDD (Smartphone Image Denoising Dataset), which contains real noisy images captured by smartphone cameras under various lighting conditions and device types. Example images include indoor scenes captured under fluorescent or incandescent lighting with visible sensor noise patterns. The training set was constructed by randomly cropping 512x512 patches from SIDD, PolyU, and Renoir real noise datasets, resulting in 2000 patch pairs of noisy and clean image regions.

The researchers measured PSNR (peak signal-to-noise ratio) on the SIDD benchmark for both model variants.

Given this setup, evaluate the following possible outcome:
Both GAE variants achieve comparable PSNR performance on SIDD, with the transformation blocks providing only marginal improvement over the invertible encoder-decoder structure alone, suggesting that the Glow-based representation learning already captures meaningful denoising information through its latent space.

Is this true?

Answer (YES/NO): YES